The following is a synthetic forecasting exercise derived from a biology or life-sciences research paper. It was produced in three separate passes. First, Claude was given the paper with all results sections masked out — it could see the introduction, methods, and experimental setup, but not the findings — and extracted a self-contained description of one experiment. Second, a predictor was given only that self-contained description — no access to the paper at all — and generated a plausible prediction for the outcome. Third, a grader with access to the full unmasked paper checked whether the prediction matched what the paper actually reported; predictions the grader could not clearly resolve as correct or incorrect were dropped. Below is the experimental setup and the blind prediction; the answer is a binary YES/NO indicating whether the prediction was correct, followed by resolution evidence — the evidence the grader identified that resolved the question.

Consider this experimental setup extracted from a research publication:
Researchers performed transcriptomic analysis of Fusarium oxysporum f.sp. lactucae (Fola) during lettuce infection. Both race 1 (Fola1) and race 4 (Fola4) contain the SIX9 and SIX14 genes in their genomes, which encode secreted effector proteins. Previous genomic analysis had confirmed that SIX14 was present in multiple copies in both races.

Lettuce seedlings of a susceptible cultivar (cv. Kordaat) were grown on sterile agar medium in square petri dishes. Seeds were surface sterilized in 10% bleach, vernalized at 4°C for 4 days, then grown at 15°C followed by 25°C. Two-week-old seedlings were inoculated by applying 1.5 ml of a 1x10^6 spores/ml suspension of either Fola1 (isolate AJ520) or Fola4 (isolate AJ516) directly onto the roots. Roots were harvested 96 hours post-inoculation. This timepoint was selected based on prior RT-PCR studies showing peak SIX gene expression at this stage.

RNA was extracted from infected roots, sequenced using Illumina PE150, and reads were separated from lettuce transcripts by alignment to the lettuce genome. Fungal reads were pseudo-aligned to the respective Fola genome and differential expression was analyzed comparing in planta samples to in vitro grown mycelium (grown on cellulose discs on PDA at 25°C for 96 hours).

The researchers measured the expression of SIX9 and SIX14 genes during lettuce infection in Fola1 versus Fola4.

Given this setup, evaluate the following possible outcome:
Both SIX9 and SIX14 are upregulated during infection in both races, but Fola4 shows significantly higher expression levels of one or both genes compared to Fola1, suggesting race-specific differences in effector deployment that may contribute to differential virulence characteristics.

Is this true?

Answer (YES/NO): NO